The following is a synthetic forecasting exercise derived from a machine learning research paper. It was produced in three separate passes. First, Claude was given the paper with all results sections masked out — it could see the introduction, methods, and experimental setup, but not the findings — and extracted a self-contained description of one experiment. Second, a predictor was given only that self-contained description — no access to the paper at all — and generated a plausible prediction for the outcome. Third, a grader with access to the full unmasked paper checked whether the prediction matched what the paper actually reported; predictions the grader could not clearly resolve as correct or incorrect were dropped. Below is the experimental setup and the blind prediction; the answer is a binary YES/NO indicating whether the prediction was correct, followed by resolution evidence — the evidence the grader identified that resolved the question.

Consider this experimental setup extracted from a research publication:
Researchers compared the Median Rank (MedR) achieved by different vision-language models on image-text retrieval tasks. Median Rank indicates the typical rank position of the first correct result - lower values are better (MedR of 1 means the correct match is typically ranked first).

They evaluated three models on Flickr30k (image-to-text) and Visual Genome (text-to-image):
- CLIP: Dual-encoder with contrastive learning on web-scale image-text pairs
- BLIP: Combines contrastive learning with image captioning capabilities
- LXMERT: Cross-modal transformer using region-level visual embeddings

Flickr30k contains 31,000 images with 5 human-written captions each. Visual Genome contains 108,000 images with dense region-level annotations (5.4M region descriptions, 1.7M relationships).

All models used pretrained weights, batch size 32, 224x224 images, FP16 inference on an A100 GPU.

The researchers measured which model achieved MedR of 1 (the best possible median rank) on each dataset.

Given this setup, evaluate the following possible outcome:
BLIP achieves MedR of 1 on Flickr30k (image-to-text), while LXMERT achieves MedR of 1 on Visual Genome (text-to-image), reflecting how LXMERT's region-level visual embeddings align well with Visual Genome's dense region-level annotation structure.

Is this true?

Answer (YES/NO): YES